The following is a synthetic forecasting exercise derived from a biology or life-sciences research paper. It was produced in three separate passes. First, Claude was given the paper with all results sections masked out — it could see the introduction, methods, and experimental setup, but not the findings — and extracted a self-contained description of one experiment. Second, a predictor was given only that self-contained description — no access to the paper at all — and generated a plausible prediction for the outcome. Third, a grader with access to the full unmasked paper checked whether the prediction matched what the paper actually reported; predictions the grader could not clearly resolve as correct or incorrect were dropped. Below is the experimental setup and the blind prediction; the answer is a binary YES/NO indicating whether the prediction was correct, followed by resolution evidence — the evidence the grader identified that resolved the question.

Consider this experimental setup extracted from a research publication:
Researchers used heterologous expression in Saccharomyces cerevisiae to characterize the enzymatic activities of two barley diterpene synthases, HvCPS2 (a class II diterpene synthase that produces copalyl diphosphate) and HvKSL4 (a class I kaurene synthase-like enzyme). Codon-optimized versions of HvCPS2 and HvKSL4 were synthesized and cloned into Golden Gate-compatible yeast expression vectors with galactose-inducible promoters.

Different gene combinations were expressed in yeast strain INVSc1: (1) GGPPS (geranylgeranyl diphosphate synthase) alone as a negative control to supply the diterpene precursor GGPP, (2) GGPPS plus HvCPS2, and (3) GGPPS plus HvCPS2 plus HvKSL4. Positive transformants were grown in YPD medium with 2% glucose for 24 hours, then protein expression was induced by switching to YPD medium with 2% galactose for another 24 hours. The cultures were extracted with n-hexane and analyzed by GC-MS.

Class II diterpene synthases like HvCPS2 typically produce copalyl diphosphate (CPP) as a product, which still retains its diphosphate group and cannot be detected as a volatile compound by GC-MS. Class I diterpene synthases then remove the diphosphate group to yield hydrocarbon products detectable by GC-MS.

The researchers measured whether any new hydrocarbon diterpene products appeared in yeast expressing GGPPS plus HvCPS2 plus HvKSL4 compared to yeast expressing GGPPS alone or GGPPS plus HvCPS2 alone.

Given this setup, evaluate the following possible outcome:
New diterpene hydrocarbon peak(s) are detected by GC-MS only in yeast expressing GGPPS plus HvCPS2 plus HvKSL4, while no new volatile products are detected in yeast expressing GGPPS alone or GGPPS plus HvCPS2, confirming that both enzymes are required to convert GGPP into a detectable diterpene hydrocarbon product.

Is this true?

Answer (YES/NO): YES